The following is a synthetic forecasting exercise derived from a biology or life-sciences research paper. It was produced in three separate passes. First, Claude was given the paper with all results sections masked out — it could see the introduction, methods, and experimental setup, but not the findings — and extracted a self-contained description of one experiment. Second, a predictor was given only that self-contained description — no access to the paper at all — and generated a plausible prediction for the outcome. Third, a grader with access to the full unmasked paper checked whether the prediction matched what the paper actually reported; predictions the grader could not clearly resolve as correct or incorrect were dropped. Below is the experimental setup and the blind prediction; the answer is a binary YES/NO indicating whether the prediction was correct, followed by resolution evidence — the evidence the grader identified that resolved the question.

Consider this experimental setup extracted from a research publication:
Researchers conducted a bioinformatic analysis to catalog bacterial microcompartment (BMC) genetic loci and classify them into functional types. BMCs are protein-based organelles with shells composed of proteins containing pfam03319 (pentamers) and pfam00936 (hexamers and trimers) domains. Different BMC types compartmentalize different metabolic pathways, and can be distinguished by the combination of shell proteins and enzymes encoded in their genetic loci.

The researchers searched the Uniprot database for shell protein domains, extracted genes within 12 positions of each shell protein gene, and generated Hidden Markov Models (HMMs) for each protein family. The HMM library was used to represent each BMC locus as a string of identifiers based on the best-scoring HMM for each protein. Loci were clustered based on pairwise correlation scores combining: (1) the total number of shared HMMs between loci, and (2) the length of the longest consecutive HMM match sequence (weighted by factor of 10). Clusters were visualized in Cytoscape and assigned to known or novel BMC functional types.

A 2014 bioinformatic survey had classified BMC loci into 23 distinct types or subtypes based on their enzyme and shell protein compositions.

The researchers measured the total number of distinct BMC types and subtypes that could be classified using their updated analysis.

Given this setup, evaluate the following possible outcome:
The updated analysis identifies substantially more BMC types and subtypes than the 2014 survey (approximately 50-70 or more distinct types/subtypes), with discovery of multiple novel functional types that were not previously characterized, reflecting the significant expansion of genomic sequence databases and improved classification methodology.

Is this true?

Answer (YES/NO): YES